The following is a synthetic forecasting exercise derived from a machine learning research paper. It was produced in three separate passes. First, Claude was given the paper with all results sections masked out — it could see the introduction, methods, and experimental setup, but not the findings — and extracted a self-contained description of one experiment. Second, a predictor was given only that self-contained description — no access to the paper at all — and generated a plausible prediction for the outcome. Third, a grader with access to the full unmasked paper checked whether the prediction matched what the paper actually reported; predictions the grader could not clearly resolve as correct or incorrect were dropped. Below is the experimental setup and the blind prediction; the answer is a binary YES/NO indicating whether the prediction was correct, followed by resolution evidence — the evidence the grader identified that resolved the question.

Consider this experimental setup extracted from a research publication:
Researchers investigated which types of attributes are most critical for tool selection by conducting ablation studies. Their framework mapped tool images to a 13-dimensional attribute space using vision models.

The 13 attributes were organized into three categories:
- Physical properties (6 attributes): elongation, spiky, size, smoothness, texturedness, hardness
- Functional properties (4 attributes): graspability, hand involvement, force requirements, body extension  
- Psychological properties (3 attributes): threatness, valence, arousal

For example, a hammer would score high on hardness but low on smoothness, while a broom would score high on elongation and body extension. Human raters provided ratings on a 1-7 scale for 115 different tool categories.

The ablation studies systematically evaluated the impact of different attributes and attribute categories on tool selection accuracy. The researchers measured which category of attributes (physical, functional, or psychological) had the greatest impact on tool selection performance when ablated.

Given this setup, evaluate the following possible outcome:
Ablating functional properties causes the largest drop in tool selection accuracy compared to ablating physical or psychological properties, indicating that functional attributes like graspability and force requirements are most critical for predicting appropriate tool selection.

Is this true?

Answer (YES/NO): NO